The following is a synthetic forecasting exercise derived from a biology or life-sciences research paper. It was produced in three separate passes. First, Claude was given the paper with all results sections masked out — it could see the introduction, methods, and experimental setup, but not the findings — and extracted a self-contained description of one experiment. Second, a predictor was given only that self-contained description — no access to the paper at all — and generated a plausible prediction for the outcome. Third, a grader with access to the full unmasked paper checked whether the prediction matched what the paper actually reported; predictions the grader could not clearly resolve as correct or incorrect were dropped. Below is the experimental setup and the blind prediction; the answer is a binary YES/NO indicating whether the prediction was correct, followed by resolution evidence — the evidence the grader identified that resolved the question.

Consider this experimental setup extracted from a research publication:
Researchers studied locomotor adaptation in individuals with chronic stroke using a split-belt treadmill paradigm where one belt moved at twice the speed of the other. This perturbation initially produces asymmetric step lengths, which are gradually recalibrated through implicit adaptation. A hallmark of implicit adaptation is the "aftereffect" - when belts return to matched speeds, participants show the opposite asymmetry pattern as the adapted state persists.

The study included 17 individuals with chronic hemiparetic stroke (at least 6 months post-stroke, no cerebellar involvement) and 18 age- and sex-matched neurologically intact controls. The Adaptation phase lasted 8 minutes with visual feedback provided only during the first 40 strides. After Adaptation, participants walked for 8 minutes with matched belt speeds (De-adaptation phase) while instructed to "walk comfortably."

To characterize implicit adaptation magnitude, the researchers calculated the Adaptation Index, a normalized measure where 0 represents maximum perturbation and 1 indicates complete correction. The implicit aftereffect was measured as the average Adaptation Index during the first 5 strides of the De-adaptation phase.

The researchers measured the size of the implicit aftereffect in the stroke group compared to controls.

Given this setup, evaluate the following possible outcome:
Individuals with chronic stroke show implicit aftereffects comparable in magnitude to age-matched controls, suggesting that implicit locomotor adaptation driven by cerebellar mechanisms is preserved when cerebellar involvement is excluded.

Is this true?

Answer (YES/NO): NO